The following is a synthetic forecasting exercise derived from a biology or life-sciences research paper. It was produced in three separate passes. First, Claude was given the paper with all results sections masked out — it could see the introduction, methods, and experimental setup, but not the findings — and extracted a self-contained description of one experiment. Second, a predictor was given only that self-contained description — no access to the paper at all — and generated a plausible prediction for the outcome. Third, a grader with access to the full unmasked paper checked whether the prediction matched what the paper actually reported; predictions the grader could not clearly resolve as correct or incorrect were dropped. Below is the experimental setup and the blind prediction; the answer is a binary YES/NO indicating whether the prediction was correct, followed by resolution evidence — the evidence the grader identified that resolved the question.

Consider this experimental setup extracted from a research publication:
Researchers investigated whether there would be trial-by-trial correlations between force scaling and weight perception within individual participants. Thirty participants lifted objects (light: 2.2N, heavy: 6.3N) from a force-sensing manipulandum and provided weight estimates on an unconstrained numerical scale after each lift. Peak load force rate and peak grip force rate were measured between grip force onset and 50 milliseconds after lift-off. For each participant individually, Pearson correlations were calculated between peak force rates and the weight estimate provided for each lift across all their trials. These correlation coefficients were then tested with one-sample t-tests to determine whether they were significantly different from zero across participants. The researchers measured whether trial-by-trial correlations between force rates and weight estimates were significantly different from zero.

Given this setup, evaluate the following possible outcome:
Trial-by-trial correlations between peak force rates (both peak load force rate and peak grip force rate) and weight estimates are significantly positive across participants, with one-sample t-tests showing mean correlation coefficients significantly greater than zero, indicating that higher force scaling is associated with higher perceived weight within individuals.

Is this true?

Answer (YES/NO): NO